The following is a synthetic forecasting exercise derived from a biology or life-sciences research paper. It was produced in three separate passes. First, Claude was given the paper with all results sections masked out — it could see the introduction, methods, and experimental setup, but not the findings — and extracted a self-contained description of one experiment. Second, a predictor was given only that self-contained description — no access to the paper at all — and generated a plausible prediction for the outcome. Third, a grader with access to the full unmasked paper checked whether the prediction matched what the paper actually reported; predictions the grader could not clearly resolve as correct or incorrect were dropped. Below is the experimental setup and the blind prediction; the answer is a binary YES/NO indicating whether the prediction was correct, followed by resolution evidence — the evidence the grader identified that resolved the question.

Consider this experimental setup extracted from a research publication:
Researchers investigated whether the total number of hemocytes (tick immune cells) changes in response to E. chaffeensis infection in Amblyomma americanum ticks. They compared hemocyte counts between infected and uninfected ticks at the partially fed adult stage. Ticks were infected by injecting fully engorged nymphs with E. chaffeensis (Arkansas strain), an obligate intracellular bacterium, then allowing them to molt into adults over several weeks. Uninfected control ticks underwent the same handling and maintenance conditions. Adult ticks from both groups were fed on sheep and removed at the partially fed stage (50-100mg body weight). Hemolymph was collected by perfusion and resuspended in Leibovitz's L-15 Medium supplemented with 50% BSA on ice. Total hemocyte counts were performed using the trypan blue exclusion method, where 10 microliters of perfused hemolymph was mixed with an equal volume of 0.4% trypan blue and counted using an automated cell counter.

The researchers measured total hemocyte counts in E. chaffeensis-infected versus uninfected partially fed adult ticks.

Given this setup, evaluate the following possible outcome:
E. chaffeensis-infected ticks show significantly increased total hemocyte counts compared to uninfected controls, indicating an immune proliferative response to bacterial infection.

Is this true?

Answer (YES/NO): NO